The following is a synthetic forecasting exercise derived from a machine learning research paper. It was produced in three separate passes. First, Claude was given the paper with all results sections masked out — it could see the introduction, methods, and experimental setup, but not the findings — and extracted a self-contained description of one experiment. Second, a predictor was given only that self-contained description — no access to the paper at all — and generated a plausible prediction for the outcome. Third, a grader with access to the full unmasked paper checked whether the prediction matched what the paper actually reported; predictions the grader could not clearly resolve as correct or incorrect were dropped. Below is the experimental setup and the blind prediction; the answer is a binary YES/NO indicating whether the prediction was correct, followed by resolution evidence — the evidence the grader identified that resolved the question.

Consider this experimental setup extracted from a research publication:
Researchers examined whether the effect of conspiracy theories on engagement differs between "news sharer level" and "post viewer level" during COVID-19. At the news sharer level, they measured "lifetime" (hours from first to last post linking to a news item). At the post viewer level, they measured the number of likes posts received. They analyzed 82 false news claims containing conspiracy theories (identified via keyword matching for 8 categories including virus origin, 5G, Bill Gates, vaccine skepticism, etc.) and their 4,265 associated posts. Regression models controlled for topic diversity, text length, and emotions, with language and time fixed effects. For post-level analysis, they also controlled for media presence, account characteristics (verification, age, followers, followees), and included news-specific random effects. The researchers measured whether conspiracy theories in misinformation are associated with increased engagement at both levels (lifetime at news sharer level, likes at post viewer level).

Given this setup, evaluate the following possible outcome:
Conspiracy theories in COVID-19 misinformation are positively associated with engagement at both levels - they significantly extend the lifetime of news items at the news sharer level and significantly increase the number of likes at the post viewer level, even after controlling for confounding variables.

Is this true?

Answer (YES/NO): YES